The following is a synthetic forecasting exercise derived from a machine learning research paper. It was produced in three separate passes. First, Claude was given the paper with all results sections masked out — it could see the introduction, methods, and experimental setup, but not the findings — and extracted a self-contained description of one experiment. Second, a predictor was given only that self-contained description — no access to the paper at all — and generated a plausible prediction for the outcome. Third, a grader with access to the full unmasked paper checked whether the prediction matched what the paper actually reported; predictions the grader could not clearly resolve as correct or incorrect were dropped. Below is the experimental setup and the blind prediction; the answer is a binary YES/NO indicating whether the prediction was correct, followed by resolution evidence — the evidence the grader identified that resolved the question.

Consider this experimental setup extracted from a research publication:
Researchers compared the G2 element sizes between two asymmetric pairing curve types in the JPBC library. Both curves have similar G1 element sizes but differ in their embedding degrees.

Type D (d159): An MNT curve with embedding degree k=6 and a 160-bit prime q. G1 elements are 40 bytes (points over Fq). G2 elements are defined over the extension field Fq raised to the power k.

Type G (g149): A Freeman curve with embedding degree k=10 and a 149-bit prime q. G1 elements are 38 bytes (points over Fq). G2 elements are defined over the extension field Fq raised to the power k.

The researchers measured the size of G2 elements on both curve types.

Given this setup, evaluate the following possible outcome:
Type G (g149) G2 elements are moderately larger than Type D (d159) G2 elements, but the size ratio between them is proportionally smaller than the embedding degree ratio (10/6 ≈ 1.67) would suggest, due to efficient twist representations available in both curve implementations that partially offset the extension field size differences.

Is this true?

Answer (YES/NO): NO